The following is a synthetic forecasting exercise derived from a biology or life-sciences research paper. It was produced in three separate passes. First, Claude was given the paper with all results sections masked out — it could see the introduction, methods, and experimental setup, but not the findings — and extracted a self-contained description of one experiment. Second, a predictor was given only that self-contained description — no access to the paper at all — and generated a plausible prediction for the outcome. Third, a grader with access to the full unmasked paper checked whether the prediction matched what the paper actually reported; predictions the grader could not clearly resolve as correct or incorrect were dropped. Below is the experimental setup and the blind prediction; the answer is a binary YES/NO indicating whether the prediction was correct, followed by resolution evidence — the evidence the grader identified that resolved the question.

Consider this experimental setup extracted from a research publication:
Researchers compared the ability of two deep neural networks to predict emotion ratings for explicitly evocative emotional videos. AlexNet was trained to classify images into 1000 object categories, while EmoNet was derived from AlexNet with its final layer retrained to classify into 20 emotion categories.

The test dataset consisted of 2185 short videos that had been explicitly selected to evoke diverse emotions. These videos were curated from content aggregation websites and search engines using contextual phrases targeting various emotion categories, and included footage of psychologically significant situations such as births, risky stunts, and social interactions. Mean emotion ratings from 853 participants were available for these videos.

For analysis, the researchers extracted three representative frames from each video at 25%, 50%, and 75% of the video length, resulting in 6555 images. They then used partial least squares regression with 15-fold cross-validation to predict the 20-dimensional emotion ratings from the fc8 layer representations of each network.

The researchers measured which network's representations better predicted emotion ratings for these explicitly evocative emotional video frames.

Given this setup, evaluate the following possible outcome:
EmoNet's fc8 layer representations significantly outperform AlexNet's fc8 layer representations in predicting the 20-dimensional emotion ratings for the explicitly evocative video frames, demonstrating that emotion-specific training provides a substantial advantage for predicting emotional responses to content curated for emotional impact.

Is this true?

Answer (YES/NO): YES